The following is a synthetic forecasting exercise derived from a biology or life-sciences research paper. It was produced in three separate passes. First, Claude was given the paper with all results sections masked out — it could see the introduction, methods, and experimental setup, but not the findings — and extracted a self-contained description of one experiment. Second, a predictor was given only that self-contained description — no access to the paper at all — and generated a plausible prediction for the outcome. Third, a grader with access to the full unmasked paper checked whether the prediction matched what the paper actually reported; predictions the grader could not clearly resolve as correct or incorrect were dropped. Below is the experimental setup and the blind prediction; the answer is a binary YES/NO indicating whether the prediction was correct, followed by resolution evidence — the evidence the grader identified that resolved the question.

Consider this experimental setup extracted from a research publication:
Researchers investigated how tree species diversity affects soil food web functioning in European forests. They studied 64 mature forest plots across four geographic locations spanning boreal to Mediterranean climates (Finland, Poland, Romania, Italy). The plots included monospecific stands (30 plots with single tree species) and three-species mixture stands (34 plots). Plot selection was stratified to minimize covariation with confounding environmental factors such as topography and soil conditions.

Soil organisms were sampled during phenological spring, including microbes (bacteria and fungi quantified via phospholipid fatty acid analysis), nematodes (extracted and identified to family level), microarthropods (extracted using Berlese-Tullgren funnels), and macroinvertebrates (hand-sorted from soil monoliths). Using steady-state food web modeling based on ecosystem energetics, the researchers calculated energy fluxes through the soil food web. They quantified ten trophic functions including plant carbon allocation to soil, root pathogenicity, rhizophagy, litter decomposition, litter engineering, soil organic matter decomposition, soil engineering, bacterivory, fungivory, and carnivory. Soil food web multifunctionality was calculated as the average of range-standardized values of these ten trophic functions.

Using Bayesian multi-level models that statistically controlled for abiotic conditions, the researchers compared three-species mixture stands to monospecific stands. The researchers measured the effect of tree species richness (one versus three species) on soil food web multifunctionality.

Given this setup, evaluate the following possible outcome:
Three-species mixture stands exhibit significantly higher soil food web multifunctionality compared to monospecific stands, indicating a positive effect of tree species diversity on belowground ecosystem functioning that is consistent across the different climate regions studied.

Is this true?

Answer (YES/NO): NO